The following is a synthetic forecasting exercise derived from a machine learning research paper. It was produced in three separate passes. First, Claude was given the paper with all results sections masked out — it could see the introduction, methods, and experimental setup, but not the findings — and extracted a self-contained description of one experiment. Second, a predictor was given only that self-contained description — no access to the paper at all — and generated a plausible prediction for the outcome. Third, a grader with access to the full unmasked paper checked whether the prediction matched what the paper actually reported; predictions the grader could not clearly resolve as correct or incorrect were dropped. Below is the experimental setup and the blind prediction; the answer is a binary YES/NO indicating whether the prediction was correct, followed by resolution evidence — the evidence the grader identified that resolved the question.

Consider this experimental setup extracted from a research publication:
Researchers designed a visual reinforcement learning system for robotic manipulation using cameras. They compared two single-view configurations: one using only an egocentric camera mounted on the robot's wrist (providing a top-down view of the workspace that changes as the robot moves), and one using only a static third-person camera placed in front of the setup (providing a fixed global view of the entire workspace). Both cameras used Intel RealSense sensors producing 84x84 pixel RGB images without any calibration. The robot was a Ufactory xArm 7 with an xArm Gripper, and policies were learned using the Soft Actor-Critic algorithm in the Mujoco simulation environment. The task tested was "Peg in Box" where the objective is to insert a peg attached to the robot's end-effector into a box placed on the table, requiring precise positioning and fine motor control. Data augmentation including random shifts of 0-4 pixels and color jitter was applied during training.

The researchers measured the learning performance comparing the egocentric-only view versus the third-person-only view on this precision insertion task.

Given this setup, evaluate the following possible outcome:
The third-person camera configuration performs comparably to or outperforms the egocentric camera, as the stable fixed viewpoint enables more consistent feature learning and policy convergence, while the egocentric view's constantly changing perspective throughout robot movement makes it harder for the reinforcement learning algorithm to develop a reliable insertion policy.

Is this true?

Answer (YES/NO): YES